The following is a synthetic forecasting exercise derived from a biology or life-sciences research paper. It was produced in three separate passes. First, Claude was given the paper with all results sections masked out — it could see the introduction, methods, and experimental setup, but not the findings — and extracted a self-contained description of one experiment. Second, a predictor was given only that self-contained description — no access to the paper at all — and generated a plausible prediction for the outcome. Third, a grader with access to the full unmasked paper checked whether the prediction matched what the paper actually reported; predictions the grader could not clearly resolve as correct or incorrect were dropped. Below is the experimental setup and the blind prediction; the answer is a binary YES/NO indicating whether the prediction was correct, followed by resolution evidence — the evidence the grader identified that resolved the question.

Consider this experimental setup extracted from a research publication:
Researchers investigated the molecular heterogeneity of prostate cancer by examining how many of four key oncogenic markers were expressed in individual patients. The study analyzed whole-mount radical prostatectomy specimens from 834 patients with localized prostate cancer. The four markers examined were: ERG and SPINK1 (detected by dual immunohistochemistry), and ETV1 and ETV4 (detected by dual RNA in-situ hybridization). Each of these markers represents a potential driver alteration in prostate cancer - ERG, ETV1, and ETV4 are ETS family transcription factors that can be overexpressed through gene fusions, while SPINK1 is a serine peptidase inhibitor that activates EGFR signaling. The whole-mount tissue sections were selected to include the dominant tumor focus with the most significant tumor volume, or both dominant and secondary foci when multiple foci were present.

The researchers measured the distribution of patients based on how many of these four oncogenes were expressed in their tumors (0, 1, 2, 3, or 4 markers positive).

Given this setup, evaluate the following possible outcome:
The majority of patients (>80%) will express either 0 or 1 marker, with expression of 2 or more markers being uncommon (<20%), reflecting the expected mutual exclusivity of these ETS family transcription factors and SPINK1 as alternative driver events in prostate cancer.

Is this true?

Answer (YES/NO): NO